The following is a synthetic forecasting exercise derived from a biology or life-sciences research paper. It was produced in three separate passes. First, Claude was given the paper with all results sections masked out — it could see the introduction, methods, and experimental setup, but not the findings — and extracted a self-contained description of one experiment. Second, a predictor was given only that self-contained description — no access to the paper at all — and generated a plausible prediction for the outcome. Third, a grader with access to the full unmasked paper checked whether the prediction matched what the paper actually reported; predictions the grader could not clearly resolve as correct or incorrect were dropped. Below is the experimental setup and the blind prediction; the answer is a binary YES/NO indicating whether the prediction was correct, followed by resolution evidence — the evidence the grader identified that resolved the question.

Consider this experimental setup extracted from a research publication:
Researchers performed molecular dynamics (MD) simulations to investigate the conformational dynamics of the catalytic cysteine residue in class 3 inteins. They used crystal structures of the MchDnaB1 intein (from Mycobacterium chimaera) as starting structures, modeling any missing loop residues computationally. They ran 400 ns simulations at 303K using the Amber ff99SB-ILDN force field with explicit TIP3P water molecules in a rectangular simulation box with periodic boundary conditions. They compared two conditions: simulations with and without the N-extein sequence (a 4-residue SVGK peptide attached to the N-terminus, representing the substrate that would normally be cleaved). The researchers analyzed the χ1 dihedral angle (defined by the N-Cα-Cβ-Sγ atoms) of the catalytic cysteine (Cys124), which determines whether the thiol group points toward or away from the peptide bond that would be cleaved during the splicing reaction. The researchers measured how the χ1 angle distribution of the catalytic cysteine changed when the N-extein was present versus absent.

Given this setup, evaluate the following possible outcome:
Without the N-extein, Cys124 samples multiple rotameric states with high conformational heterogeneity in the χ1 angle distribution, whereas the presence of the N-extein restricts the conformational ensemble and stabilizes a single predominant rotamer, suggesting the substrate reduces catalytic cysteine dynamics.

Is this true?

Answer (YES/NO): NO